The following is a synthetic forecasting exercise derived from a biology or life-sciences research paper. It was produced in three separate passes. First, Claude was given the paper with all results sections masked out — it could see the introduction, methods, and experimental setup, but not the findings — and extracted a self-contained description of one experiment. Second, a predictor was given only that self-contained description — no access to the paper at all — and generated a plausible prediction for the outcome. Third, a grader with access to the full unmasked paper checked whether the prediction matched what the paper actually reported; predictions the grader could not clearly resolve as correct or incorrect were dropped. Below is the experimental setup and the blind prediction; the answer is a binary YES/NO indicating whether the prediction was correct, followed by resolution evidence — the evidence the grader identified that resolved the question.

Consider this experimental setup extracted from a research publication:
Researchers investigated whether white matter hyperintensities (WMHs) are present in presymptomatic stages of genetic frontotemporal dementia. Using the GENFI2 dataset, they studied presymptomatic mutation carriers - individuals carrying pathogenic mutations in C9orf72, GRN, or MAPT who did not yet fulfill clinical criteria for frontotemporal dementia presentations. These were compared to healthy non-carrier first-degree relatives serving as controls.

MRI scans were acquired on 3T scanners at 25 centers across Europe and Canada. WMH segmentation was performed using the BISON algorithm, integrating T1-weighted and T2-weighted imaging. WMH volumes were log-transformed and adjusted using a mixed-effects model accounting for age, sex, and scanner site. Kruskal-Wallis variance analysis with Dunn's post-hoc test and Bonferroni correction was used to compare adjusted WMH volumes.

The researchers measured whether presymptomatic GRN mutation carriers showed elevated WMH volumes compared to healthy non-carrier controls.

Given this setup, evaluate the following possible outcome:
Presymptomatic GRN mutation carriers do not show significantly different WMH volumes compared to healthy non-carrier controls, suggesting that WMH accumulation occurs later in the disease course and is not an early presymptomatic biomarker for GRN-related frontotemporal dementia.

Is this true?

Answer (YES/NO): NO